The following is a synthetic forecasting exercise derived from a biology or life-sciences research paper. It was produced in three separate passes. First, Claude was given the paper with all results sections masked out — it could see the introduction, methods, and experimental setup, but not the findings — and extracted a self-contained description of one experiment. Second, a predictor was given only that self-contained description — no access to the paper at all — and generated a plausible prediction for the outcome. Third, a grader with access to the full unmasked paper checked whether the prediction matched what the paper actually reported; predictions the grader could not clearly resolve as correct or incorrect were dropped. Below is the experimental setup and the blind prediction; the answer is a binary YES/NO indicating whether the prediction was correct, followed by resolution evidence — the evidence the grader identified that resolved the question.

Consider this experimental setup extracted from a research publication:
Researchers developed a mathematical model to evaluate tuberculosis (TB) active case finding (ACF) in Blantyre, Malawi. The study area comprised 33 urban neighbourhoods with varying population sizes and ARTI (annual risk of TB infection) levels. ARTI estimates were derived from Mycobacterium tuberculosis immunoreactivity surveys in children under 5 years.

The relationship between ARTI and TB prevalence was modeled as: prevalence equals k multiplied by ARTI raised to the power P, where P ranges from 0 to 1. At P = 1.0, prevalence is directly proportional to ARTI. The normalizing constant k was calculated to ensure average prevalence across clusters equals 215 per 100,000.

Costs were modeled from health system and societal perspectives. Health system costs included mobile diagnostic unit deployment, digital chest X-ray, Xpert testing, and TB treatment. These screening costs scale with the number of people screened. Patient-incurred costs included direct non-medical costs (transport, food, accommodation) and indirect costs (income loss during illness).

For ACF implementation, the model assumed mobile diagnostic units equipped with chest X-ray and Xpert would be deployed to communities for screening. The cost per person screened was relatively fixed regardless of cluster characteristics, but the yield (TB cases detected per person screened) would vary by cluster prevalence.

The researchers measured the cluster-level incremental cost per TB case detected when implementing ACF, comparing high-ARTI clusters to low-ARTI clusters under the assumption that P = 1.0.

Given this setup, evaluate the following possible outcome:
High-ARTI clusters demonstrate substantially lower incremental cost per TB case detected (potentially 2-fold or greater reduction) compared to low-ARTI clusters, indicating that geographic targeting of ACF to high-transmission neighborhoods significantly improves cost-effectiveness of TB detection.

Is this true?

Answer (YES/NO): NO